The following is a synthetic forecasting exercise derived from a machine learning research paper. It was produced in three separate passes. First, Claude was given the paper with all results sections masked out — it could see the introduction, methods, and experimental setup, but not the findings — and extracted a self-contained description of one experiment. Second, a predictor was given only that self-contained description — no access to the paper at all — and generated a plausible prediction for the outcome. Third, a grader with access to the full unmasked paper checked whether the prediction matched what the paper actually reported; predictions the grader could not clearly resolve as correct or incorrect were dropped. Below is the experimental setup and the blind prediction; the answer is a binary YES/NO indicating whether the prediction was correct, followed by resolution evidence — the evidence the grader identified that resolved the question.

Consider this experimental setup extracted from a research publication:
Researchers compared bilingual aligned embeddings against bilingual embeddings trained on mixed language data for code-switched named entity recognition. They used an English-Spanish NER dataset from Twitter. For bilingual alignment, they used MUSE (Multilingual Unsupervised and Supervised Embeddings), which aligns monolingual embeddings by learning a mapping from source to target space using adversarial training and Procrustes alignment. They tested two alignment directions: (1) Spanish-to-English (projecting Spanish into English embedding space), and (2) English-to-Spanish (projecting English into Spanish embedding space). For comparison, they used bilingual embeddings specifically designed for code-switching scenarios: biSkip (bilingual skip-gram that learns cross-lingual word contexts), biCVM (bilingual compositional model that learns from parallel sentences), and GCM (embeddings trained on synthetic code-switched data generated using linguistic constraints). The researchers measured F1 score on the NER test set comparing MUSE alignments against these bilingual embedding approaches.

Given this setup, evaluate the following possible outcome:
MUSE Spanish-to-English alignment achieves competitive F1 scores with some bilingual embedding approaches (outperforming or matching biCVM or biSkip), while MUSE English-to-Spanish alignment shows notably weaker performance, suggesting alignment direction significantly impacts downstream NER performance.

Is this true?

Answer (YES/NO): NO